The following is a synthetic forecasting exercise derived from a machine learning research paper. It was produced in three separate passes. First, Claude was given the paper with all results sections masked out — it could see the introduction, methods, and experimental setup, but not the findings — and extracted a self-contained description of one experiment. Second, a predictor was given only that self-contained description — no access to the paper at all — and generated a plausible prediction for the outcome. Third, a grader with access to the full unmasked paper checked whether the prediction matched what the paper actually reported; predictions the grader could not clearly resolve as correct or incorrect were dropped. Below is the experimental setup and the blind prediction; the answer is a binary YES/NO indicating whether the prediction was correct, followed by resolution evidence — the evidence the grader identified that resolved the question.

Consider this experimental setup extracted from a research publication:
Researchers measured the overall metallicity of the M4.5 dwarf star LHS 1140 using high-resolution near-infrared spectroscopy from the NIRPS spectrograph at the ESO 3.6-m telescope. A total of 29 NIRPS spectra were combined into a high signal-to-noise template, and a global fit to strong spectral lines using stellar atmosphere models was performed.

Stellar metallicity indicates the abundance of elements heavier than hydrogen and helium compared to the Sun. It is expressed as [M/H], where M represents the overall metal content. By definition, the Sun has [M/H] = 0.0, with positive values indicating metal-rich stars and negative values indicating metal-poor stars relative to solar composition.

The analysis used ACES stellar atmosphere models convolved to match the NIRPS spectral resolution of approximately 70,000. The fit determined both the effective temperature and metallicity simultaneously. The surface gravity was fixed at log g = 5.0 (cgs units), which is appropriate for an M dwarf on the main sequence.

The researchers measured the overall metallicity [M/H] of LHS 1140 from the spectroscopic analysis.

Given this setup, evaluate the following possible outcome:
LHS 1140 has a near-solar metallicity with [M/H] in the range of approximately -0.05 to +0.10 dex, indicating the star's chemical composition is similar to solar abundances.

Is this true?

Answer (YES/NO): YES